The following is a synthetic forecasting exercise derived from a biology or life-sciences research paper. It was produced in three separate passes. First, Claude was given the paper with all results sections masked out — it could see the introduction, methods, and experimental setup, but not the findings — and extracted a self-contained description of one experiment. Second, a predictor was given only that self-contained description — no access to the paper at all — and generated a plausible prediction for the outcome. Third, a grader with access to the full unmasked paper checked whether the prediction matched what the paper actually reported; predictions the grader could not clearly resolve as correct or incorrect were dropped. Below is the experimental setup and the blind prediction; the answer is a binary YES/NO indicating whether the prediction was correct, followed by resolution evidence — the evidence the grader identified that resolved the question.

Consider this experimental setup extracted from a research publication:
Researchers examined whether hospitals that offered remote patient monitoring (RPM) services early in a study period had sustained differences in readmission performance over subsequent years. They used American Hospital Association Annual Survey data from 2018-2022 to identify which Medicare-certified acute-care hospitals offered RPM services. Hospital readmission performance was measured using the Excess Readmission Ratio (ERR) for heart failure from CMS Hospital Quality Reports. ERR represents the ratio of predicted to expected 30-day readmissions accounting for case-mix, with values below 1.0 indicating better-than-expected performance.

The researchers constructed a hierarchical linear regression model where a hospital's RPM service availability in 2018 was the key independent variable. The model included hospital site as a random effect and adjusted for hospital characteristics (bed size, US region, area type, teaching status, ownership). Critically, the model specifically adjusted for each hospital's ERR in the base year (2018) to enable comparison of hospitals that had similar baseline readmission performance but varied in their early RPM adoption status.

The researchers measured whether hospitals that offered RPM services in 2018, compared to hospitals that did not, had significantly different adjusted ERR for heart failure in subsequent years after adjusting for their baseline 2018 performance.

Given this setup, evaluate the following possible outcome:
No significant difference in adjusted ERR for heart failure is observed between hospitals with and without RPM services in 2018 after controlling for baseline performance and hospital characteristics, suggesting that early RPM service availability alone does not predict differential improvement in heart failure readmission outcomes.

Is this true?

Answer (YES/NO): NO